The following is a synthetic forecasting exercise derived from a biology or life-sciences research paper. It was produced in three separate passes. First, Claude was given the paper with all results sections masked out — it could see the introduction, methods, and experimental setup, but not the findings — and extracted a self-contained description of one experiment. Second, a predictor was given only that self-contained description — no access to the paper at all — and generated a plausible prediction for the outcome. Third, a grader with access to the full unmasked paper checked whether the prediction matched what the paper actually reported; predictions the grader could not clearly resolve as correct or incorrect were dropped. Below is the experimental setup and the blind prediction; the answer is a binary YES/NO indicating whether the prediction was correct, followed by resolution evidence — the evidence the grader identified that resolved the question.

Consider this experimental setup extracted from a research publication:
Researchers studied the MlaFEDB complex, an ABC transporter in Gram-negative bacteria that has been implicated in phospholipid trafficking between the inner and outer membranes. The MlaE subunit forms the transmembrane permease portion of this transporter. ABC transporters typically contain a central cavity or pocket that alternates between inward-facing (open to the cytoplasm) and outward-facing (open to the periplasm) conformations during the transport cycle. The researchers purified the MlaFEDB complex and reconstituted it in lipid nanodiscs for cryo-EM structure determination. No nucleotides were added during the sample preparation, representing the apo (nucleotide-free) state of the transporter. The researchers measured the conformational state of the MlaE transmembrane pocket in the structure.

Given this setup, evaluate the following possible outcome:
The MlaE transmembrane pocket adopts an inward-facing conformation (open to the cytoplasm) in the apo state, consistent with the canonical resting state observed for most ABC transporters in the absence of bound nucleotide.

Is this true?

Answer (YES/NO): NO